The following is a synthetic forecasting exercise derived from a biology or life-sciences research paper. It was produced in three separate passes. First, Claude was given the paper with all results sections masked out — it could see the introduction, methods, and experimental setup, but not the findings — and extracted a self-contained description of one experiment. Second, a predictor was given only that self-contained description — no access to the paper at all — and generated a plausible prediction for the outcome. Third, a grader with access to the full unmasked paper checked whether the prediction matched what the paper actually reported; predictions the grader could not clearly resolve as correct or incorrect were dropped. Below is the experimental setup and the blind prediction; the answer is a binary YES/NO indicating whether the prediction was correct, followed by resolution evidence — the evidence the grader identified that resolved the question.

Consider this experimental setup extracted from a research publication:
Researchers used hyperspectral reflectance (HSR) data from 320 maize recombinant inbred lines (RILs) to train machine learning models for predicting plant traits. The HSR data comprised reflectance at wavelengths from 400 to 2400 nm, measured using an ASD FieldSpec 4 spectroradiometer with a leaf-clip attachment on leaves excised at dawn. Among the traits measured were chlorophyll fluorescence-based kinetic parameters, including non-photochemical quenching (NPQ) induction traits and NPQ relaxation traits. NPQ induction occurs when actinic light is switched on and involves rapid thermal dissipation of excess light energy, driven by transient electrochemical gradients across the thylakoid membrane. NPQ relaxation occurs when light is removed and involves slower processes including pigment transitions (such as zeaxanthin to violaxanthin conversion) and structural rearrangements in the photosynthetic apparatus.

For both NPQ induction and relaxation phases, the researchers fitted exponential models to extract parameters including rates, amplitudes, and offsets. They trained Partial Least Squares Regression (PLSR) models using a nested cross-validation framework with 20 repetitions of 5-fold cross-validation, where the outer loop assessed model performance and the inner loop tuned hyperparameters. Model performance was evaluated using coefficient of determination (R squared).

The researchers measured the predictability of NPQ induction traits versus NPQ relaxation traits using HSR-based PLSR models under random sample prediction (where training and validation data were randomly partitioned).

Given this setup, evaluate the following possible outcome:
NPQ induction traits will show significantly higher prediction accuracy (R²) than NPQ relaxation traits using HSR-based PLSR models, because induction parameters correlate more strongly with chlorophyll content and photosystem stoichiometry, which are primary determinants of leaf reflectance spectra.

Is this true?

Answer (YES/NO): NO